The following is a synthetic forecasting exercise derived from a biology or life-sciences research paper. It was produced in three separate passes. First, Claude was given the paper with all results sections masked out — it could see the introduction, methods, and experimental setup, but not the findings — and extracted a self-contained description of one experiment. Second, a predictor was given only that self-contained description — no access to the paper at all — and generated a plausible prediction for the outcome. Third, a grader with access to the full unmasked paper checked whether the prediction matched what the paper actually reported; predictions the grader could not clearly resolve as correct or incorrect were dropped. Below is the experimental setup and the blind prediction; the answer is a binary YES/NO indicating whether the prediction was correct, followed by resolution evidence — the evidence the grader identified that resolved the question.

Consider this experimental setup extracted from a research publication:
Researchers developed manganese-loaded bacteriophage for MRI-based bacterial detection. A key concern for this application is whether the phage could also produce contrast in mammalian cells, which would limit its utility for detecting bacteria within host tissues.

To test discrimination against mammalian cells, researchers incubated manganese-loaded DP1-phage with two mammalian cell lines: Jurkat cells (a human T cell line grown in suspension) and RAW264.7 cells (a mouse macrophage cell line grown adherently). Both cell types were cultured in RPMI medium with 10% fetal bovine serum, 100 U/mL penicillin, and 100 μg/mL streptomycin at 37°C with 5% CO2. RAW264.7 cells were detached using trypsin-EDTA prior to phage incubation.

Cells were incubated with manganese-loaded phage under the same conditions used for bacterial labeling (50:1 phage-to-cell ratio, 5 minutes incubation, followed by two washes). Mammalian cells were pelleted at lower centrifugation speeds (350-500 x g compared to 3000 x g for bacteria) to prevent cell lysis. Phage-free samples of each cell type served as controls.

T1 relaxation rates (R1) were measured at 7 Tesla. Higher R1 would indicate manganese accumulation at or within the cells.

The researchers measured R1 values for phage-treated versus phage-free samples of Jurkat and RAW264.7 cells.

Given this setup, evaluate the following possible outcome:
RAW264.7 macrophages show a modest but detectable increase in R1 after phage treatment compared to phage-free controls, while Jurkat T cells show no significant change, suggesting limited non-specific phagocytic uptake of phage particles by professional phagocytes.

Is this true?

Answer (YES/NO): NO